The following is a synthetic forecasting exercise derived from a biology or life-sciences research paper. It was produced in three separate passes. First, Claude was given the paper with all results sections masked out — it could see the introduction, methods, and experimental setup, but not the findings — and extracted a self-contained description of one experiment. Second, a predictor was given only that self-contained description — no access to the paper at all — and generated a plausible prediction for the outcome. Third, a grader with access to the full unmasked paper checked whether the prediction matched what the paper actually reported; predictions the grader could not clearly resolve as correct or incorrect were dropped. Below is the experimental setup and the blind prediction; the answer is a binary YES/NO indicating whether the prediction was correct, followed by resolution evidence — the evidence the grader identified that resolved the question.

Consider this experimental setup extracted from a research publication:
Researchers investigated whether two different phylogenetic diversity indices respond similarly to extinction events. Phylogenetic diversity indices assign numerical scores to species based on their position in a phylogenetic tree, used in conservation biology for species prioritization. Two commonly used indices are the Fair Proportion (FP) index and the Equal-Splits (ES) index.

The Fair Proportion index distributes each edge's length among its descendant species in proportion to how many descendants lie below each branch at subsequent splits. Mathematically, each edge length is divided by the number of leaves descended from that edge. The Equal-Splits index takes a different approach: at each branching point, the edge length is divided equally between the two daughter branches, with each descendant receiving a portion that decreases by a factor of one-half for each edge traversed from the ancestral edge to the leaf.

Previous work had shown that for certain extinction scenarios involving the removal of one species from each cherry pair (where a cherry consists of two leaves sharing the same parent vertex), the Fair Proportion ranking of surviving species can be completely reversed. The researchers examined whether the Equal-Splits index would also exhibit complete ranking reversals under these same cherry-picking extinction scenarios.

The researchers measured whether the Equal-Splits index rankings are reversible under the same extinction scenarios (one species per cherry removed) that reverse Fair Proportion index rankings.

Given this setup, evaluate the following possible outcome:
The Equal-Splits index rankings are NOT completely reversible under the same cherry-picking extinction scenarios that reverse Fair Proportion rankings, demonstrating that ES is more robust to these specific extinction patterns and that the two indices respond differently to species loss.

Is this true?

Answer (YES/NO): YES